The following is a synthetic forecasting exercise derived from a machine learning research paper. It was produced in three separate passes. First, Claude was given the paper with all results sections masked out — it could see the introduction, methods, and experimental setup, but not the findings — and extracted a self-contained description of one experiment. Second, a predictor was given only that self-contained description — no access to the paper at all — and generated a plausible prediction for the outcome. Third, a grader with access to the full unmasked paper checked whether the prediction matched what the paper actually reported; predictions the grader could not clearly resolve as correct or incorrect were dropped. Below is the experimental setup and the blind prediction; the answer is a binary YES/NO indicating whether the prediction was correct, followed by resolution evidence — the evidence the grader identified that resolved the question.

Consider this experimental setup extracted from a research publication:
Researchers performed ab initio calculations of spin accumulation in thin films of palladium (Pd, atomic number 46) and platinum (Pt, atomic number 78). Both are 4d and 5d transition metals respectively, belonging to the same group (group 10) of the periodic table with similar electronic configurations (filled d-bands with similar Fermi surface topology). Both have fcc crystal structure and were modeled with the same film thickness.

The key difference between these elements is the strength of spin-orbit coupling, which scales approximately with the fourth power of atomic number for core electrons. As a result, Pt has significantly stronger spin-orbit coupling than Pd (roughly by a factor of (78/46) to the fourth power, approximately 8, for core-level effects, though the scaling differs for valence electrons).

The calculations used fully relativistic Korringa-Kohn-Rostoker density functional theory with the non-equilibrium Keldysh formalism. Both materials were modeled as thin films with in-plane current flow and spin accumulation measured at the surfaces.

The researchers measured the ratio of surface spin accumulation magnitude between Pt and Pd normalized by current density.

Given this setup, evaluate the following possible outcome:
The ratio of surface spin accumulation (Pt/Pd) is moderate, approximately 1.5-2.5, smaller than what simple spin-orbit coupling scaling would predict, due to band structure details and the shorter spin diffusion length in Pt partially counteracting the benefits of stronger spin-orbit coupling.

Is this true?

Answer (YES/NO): YES